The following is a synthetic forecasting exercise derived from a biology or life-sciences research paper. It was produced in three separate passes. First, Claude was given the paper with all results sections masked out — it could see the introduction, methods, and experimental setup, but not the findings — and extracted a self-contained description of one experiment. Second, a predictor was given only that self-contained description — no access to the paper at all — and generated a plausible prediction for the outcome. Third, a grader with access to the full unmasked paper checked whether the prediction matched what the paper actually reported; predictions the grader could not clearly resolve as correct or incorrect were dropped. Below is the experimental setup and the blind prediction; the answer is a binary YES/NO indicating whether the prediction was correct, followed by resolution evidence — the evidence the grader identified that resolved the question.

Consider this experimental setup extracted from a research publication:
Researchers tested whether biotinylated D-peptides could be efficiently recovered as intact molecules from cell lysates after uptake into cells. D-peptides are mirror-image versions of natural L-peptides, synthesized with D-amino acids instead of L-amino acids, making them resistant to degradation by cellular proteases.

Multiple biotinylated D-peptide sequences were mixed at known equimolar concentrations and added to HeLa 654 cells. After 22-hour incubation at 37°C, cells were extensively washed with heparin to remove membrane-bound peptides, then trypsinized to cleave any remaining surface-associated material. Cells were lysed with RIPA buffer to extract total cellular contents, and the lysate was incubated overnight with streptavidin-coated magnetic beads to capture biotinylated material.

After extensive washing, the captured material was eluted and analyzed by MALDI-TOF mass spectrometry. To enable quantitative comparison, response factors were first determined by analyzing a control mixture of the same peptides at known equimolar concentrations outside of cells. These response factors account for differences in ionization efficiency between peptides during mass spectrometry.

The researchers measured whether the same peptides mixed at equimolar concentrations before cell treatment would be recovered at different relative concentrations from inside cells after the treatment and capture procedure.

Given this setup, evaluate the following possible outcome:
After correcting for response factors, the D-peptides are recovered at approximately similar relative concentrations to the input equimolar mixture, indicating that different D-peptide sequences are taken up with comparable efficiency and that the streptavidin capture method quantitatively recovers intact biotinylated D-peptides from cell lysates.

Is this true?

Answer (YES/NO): NO